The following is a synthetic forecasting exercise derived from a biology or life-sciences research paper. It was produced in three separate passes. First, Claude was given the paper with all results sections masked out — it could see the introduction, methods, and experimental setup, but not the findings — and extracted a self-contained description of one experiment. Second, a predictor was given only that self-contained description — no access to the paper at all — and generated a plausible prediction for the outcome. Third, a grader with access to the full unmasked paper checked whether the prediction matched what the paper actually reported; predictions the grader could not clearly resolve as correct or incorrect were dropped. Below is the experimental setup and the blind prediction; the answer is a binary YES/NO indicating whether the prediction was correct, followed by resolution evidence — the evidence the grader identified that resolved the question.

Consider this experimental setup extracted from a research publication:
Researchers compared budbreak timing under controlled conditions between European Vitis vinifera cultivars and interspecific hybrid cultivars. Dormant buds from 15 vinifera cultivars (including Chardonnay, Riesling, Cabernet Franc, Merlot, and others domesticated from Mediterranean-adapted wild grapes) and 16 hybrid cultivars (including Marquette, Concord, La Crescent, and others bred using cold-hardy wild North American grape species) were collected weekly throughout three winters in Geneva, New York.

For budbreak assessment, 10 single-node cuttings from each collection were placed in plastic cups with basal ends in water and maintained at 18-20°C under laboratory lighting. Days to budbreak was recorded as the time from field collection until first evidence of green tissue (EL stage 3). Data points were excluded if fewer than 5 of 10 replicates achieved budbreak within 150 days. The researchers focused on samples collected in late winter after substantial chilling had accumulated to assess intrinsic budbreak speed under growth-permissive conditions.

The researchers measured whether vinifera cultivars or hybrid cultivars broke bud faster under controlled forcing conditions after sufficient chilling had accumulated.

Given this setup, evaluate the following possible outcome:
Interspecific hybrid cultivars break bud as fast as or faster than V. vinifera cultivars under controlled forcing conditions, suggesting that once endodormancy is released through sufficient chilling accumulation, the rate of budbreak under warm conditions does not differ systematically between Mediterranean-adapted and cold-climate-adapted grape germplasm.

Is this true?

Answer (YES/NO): YES